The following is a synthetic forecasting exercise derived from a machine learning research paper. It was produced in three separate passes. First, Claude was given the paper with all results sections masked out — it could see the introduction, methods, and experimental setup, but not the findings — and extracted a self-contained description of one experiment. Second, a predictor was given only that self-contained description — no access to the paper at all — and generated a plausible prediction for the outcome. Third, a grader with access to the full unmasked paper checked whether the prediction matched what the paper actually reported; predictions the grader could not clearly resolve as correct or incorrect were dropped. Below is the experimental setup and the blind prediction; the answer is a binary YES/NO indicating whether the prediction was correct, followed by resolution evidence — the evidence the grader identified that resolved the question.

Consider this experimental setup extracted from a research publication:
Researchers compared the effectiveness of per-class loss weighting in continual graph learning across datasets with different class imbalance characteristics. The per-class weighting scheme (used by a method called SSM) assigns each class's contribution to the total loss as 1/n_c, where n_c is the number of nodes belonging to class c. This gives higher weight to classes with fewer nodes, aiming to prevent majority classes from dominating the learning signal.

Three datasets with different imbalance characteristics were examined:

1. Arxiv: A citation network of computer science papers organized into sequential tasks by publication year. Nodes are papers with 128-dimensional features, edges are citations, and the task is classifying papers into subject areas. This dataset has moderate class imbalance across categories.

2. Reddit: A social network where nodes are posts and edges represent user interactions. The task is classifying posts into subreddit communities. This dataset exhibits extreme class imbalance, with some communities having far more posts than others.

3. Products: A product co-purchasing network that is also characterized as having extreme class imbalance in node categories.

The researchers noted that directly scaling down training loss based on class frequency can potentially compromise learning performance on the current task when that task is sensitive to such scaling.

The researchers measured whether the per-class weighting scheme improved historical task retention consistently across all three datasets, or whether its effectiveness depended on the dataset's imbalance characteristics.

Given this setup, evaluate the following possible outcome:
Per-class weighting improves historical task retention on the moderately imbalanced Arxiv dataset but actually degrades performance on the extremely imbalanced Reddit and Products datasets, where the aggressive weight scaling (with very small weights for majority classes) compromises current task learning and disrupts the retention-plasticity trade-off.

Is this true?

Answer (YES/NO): NO